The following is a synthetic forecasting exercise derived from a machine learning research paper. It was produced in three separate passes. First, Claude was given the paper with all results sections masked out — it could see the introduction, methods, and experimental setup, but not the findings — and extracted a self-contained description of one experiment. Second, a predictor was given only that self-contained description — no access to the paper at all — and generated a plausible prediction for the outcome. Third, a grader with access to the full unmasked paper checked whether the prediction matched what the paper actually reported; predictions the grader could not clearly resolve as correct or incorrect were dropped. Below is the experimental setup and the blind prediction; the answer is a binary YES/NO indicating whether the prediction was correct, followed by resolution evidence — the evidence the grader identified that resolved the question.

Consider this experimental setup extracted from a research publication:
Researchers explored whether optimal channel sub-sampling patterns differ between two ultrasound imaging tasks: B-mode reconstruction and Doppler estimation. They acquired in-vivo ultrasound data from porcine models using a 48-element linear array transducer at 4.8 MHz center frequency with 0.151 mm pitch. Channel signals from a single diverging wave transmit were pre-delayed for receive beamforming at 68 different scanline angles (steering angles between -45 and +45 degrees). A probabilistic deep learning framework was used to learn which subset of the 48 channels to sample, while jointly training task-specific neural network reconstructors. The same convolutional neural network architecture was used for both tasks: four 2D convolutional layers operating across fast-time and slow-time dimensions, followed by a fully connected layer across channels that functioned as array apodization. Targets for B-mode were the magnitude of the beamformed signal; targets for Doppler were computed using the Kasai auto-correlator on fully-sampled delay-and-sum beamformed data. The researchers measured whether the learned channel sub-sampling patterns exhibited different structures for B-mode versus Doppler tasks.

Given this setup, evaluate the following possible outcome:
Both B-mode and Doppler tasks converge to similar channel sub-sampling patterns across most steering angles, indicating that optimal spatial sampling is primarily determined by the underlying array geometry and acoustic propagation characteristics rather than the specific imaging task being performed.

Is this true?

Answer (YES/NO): NO